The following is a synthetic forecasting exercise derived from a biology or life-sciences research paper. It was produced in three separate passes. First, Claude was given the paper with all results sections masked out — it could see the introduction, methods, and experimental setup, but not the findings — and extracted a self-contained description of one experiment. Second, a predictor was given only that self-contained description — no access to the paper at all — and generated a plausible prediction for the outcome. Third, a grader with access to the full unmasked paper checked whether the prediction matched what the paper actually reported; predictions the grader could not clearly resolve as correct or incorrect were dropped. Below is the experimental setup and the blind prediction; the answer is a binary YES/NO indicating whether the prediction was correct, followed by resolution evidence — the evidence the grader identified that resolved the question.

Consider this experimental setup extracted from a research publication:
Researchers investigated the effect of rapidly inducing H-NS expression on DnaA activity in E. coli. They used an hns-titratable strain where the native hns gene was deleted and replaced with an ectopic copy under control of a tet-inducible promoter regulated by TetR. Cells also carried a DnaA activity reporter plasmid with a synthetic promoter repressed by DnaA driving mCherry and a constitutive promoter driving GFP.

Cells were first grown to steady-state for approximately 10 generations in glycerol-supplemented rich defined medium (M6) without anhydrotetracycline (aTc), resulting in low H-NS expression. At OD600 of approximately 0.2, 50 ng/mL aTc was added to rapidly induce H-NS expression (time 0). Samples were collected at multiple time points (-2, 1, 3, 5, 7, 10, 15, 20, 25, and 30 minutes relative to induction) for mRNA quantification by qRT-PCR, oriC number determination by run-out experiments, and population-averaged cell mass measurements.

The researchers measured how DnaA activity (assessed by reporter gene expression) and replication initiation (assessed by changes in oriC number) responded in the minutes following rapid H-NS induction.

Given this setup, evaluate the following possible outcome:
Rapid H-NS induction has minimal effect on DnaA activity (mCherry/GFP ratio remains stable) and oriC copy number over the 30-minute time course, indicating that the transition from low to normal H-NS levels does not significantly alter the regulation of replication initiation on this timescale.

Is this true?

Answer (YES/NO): NO